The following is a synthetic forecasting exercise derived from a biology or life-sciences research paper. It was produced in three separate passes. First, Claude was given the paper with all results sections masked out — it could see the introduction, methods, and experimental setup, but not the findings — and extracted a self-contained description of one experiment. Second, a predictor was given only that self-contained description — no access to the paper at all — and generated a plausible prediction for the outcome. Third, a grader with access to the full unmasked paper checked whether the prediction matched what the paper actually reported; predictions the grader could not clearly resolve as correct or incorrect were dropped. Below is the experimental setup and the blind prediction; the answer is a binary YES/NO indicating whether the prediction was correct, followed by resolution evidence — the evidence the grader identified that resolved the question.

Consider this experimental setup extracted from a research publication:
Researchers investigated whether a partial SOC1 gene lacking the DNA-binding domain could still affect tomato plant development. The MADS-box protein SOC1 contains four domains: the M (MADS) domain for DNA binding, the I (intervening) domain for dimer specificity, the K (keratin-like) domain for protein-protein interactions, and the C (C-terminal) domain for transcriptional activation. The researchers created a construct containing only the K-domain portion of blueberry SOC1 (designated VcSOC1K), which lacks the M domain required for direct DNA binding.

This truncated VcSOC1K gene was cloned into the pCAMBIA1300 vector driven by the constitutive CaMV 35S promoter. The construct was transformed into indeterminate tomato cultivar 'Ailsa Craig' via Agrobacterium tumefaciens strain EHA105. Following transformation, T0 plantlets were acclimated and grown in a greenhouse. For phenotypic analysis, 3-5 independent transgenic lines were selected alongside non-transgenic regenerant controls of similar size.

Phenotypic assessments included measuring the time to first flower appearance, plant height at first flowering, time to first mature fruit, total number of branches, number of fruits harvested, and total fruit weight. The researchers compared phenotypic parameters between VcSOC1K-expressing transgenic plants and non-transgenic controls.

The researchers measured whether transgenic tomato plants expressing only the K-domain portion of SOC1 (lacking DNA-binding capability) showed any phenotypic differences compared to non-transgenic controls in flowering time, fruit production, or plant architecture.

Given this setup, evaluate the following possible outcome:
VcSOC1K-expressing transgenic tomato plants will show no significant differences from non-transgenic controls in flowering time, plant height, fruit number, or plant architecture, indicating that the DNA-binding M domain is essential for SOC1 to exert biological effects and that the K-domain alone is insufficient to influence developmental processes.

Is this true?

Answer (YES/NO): NO